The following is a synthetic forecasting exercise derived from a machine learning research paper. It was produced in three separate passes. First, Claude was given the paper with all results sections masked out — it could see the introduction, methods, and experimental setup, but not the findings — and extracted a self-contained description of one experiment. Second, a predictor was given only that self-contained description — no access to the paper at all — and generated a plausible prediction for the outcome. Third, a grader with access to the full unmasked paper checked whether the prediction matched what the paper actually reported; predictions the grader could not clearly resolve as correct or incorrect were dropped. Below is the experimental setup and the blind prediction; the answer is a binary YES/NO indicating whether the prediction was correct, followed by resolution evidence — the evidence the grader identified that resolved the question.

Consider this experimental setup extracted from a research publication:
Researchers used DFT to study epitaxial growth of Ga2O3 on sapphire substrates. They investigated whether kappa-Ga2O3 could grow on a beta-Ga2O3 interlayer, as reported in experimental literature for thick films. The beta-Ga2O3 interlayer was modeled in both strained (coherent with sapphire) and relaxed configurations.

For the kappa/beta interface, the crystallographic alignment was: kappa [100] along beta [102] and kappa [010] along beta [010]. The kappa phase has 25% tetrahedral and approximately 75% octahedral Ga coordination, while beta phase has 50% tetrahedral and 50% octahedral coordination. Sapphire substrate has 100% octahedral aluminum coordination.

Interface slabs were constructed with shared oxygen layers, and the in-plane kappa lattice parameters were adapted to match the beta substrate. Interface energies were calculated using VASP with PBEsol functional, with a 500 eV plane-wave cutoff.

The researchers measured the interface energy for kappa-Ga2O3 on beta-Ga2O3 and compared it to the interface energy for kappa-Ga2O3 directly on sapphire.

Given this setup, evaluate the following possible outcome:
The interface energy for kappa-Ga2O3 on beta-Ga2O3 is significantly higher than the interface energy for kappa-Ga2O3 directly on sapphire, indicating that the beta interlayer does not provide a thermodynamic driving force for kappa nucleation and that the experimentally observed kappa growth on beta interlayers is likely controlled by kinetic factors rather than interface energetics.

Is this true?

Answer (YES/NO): NO